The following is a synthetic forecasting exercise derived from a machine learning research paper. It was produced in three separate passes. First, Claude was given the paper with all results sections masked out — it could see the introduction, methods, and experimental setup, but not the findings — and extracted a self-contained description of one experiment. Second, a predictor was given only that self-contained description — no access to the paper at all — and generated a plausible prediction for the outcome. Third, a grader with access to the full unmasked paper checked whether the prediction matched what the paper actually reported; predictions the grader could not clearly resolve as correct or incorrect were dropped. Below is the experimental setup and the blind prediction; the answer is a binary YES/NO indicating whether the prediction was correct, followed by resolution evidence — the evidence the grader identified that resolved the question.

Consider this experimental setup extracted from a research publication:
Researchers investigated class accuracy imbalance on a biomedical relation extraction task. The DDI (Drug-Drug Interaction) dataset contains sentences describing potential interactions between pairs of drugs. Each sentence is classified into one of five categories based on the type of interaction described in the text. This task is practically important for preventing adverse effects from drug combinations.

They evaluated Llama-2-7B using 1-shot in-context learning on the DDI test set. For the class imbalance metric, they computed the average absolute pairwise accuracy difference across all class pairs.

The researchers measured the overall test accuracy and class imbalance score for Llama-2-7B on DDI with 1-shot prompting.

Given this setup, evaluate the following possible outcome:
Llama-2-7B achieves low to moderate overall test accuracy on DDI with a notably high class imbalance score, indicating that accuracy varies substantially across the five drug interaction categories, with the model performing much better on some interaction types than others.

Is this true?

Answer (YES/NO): YES